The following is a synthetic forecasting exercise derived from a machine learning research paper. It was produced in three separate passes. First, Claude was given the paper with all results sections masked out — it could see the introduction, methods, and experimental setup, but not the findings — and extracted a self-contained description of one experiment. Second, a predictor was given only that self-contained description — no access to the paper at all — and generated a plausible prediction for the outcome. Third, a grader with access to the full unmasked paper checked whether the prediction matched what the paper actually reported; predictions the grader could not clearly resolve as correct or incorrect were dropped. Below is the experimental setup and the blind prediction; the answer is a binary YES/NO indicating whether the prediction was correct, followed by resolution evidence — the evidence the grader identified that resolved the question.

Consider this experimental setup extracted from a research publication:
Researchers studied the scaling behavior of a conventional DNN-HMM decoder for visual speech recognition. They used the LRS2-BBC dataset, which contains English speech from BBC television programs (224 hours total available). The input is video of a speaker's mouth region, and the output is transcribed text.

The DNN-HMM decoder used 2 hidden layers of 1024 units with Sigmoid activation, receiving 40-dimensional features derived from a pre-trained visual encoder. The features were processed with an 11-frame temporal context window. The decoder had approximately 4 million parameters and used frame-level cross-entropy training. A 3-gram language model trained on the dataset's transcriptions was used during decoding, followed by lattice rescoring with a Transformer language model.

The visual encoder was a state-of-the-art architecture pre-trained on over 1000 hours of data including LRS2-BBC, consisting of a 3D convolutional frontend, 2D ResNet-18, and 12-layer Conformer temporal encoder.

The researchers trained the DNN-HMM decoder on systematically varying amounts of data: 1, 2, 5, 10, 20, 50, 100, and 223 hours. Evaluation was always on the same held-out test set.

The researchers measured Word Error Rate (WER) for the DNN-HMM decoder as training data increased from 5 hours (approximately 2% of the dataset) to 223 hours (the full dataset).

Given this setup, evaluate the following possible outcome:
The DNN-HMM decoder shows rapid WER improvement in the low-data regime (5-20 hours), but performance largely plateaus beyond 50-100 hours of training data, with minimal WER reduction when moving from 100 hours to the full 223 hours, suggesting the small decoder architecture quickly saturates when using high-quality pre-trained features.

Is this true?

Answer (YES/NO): NO